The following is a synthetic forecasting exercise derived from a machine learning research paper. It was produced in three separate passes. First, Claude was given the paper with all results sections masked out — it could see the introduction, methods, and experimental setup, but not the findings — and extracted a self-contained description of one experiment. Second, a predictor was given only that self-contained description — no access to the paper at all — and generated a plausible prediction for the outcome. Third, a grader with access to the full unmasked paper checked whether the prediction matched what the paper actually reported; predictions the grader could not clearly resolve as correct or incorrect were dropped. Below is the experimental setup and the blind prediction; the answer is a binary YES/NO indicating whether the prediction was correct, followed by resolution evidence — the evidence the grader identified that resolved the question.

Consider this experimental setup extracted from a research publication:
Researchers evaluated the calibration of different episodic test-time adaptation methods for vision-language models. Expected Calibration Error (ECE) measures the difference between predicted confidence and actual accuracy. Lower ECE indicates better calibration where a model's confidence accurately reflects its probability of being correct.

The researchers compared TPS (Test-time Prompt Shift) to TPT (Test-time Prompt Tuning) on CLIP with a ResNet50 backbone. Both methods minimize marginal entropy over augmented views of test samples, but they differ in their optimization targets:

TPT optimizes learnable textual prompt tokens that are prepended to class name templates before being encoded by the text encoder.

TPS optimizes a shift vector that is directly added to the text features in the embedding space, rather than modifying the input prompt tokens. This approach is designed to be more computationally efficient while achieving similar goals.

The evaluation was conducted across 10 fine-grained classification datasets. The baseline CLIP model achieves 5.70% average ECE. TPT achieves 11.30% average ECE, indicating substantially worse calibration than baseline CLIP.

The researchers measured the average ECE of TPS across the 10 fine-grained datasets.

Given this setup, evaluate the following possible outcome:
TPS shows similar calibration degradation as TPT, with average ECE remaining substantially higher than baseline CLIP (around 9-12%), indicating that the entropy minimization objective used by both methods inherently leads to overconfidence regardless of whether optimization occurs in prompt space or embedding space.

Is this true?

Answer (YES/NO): NO